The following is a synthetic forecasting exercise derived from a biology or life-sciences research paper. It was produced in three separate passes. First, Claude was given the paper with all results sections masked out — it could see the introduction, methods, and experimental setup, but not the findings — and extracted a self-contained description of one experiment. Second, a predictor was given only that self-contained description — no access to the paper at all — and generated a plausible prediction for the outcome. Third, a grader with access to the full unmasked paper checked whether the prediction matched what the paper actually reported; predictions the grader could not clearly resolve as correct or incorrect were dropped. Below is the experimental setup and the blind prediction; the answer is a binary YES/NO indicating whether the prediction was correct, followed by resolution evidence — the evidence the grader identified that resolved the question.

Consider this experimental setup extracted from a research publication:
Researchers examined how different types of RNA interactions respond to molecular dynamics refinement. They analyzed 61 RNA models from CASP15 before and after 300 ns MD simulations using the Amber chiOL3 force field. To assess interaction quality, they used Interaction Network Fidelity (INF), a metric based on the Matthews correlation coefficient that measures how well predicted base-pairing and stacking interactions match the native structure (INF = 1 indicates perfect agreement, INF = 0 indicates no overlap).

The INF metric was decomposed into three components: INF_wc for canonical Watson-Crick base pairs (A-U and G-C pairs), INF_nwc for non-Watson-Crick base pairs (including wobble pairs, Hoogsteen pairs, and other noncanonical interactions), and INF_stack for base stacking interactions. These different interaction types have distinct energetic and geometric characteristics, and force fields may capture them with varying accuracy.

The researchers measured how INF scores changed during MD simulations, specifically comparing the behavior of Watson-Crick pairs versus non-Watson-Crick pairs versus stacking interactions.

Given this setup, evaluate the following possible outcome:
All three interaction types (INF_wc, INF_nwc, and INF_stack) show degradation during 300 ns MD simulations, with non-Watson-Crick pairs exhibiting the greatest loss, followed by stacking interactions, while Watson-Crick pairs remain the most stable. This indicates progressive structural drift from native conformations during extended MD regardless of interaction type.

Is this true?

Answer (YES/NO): NO